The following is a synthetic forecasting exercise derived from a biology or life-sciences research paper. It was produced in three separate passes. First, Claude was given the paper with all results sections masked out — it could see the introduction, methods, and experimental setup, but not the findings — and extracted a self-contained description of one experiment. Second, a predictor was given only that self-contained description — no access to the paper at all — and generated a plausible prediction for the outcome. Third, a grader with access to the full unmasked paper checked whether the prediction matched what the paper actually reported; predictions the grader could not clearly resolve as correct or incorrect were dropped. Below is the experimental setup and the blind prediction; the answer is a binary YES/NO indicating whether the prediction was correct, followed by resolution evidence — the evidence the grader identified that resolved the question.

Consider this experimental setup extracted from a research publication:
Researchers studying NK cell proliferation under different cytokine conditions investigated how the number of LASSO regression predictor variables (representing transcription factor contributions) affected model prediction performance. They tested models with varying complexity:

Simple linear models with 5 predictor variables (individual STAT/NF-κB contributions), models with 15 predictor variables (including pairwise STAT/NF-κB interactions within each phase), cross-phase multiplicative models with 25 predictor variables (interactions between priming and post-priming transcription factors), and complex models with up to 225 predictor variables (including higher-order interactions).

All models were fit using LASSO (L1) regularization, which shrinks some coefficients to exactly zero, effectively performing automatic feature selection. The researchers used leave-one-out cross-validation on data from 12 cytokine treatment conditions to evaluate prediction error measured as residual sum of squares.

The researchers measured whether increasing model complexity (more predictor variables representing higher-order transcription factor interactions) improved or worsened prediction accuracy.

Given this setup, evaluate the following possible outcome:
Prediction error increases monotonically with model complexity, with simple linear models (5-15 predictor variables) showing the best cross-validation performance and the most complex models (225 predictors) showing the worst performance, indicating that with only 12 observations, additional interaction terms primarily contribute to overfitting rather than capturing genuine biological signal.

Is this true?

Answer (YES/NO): NO